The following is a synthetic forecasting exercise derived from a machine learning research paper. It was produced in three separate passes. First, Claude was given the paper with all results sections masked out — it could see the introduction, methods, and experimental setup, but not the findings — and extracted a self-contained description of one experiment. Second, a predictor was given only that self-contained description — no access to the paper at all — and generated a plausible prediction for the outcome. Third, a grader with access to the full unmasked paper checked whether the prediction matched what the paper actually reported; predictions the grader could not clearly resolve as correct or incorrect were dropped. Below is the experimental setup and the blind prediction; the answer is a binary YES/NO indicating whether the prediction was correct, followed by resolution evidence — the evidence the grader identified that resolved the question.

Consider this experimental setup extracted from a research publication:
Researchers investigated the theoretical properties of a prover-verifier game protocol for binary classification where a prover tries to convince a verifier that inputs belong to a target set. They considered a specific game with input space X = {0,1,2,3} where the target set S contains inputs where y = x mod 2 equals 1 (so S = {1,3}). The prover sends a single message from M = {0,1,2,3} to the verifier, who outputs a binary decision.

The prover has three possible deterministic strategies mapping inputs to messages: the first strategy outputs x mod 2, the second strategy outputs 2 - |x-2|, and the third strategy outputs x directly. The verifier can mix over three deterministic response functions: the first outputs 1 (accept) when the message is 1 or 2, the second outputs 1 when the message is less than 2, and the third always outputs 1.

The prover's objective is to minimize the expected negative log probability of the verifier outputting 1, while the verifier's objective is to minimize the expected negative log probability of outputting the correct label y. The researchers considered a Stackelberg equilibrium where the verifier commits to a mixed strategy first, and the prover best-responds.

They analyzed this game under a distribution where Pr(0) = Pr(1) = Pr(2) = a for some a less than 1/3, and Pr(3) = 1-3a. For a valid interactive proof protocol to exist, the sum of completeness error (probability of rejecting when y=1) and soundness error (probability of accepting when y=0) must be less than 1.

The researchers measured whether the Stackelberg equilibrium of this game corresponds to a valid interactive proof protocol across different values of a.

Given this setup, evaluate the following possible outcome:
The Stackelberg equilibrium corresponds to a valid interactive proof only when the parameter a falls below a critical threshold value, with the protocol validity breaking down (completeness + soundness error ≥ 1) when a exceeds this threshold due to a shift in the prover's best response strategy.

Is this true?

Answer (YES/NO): NO